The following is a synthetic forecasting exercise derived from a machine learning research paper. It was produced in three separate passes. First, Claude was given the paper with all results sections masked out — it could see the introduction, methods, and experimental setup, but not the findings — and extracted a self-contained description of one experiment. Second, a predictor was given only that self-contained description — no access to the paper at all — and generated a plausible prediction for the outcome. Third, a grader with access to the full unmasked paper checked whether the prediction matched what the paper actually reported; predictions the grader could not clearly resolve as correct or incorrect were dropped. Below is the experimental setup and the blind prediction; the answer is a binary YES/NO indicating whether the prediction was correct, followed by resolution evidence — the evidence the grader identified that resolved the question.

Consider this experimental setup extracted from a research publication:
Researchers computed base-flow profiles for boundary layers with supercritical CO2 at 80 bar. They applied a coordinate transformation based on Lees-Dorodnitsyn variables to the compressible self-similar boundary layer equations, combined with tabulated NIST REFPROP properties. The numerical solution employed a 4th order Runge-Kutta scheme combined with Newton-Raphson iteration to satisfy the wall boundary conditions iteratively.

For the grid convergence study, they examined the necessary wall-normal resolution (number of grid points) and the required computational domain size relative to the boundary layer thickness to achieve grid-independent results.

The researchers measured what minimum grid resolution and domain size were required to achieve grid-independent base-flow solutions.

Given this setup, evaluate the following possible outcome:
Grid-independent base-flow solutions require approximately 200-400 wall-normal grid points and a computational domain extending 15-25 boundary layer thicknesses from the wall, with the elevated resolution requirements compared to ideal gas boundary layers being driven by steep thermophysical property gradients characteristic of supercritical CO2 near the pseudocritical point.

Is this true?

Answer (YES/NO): NO